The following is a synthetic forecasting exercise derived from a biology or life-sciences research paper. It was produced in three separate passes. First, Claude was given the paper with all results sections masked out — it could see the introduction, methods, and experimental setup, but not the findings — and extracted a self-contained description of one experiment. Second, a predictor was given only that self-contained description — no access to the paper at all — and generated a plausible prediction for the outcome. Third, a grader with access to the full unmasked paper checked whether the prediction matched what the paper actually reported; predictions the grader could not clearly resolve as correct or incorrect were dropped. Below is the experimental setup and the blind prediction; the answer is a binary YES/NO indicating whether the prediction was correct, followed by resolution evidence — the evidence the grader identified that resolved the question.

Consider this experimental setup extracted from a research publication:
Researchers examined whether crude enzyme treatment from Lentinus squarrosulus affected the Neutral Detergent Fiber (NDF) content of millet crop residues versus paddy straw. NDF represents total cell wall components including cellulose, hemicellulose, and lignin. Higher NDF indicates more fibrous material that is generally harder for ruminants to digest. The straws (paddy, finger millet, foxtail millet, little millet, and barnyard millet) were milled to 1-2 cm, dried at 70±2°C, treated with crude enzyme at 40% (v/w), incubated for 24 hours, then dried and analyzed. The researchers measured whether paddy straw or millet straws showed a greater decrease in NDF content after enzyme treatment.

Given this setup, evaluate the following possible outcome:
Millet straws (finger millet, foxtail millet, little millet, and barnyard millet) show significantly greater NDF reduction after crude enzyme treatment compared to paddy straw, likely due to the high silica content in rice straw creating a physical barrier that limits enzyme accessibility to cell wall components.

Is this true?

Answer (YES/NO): NO